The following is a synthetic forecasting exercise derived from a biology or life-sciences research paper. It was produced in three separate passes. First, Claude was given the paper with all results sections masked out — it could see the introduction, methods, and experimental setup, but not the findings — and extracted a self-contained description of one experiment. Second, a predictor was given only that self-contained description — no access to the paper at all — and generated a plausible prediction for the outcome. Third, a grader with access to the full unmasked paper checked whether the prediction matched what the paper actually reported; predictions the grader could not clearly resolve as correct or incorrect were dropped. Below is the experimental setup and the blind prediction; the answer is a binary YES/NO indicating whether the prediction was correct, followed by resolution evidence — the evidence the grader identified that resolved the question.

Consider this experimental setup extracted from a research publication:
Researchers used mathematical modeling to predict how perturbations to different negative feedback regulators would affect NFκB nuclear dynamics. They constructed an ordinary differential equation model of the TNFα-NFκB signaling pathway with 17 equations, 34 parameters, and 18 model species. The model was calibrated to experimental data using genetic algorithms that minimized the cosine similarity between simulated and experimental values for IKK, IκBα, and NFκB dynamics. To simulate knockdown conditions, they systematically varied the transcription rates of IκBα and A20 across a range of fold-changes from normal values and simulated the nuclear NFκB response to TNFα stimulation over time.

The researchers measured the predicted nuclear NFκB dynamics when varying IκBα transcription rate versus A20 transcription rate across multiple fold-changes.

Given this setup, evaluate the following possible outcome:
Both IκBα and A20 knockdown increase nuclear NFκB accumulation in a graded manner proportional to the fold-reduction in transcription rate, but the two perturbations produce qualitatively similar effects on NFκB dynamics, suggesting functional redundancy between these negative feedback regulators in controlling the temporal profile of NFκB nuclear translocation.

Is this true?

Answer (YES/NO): NO